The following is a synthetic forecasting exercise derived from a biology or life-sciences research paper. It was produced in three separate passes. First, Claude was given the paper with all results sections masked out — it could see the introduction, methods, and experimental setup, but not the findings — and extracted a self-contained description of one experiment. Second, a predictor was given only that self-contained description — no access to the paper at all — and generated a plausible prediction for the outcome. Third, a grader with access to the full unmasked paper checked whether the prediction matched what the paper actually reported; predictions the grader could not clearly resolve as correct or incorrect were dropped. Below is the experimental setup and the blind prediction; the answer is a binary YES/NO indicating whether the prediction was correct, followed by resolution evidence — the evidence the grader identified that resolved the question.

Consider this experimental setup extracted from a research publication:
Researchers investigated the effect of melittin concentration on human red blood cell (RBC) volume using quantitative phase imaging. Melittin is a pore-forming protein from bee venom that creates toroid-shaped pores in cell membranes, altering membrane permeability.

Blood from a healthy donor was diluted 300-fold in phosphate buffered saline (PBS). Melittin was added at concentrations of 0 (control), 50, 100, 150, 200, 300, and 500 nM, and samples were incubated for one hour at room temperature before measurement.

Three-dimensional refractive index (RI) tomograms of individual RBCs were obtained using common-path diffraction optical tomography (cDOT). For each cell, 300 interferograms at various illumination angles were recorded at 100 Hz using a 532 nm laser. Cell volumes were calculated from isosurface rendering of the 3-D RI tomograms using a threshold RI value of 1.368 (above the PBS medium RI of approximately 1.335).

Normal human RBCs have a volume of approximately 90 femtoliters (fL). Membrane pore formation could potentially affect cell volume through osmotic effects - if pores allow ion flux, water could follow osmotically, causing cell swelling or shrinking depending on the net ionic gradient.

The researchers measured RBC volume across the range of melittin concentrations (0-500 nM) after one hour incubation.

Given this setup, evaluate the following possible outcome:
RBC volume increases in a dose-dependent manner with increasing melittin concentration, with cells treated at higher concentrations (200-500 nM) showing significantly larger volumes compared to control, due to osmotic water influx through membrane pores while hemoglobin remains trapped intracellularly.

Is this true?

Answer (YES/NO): NO